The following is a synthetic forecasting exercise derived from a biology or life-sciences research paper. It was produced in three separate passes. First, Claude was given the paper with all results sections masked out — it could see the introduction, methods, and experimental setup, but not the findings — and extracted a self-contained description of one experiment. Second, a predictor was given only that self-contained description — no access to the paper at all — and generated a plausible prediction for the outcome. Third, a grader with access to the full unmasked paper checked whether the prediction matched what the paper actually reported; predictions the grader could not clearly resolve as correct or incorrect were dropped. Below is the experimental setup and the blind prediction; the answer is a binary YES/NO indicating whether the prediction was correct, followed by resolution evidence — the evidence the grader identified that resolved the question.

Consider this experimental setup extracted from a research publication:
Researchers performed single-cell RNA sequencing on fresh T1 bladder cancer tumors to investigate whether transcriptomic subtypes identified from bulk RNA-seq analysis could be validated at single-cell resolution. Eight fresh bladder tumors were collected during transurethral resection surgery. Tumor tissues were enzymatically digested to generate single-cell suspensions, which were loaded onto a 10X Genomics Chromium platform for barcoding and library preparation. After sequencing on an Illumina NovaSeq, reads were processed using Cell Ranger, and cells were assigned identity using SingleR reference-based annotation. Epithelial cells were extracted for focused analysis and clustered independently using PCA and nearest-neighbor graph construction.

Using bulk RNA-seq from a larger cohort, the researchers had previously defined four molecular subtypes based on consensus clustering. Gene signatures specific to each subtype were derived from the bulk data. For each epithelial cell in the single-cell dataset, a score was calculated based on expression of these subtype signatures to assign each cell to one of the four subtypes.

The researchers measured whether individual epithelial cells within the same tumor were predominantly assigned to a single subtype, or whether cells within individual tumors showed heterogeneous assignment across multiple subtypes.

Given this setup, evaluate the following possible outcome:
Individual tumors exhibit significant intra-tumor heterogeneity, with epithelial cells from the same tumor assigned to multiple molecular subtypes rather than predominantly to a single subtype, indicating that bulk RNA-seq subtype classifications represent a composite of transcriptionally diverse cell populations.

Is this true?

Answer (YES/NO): NO